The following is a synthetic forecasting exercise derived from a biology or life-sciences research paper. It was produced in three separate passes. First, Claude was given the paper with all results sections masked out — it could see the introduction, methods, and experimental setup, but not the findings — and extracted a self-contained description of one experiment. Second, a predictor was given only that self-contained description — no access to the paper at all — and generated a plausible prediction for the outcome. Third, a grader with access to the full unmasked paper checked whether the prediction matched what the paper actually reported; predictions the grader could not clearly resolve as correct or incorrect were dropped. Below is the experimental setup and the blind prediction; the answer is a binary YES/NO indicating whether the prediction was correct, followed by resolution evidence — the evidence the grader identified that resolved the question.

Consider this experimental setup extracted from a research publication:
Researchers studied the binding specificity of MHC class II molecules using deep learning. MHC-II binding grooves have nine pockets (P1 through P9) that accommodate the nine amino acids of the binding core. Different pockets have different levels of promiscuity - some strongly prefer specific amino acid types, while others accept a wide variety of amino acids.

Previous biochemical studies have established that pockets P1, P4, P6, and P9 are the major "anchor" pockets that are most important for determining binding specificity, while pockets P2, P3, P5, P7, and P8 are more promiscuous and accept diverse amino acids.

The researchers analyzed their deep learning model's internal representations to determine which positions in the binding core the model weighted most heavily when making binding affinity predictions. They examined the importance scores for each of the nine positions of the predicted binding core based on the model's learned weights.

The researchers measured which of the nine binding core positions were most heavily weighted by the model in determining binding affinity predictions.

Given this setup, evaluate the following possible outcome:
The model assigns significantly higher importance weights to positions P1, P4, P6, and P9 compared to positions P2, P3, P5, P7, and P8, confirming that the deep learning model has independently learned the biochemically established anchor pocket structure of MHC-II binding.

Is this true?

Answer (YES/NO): YES